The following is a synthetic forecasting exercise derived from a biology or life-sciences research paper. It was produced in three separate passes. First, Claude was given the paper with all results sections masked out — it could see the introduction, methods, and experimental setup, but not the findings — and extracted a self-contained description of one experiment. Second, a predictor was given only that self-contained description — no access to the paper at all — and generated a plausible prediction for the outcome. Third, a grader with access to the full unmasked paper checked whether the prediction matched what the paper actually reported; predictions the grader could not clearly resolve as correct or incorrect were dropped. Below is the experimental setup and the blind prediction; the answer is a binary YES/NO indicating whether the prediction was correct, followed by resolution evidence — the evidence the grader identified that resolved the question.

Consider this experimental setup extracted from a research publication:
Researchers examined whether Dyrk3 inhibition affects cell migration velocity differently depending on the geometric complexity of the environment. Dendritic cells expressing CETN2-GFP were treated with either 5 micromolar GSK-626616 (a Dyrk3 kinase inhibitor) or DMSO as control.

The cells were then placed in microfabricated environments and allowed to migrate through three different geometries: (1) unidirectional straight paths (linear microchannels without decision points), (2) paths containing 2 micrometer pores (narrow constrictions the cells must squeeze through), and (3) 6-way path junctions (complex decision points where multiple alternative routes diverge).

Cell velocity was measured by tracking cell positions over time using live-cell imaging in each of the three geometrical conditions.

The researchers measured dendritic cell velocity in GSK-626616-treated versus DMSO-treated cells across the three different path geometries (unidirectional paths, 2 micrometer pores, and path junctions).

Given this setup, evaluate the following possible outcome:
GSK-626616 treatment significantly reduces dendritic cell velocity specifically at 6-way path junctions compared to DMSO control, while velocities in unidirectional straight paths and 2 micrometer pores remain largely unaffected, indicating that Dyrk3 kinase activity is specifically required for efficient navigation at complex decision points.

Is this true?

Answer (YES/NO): YES